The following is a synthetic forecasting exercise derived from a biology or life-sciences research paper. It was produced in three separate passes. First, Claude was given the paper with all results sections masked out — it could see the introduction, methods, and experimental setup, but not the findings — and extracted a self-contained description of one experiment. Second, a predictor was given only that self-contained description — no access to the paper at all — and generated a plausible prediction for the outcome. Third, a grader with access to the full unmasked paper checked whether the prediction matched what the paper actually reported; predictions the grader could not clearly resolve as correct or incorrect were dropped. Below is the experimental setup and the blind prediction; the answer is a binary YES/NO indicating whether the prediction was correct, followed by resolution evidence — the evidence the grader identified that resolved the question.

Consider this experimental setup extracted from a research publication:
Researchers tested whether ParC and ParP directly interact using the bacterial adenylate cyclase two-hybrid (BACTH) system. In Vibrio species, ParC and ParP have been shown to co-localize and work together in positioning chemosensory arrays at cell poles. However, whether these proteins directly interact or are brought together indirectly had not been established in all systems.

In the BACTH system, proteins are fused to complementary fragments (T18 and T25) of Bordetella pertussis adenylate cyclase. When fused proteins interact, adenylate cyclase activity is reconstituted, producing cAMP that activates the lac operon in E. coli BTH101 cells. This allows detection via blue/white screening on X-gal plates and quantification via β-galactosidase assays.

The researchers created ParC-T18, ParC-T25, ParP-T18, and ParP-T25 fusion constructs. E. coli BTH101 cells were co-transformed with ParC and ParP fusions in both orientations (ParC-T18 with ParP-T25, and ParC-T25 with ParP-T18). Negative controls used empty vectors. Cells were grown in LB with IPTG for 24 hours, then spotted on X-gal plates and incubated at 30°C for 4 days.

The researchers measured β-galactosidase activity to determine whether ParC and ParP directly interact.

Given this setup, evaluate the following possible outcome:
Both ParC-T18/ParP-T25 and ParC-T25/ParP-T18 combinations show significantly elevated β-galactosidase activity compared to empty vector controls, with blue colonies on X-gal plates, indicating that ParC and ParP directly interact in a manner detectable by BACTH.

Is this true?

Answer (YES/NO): NO